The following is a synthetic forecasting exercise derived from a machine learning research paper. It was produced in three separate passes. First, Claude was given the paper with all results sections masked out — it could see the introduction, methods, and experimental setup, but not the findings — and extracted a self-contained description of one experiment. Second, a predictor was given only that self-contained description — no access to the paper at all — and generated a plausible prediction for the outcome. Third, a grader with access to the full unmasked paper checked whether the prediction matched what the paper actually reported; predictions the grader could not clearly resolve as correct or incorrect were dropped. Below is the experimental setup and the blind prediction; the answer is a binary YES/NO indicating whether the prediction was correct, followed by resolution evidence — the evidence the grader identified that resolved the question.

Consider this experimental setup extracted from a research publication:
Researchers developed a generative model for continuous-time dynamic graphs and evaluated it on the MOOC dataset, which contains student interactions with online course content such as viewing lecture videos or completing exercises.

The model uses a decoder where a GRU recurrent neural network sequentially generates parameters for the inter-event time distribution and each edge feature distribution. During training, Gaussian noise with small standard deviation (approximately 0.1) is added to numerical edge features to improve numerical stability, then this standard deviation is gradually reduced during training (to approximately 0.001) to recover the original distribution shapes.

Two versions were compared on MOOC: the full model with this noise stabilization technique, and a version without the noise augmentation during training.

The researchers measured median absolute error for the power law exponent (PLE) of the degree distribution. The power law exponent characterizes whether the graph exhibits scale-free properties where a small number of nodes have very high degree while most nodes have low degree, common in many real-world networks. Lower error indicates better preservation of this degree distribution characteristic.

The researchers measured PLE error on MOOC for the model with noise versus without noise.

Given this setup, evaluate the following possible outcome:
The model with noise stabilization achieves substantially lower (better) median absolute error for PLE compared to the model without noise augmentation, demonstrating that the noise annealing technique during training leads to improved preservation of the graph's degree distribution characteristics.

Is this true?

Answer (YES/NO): NO